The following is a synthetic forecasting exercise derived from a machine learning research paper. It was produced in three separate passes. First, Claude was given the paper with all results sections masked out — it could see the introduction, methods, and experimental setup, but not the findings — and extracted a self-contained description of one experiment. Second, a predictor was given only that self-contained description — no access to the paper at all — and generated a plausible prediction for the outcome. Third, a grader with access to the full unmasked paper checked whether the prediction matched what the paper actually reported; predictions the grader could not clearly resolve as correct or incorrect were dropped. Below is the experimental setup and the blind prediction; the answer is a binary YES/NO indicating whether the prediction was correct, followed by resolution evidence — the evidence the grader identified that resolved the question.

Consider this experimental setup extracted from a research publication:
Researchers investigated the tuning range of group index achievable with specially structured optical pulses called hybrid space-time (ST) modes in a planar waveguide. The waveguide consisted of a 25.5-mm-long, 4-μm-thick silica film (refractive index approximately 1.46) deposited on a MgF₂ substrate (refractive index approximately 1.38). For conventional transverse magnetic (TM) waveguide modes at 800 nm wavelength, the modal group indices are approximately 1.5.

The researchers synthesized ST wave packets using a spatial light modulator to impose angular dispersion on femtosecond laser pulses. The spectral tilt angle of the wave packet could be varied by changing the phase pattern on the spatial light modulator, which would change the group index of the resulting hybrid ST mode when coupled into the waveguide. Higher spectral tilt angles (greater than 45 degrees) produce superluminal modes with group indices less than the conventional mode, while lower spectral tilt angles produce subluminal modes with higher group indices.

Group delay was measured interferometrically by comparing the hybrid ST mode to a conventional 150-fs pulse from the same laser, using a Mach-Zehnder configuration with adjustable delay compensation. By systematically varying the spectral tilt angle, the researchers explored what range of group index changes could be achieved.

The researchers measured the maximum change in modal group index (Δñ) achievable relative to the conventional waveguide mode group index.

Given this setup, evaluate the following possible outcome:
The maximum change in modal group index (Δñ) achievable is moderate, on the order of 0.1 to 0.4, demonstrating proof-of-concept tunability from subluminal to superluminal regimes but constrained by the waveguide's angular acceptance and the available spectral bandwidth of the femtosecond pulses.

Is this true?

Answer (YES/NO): NO